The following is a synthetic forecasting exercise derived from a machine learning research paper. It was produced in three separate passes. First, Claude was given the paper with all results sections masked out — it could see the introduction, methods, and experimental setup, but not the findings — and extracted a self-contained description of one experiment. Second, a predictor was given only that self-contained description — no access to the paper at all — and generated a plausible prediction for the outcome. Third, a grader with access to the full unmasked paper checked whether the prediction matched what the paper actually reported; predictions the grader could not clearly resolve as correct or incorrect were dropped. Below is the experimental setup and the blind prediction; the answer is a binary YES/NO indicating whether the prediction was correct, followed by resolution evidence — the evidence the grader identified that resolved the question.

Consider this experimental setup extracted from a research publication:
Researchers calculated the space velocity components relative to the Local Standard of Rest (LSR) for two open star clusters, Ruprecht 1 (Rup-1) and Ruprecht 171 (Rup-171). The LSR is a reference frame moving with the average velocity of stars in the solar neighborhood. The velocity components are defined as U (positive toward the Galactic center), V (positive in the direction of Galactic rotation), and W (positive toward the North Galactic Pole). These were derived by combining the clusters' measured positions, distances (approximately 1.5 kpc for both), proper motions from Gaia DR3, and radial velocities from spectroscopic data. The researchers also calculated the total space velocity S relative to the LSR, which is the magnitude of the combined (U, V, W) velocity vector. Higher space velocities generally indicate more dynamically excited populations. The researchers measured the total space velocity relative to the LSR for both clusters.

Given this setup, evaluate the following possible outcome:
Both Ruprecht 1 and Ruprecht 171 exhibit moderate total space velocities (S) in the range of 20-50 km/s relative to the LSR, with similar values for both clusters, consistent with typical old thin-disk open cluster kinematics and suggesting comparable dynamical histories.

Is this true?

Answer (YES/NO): NO